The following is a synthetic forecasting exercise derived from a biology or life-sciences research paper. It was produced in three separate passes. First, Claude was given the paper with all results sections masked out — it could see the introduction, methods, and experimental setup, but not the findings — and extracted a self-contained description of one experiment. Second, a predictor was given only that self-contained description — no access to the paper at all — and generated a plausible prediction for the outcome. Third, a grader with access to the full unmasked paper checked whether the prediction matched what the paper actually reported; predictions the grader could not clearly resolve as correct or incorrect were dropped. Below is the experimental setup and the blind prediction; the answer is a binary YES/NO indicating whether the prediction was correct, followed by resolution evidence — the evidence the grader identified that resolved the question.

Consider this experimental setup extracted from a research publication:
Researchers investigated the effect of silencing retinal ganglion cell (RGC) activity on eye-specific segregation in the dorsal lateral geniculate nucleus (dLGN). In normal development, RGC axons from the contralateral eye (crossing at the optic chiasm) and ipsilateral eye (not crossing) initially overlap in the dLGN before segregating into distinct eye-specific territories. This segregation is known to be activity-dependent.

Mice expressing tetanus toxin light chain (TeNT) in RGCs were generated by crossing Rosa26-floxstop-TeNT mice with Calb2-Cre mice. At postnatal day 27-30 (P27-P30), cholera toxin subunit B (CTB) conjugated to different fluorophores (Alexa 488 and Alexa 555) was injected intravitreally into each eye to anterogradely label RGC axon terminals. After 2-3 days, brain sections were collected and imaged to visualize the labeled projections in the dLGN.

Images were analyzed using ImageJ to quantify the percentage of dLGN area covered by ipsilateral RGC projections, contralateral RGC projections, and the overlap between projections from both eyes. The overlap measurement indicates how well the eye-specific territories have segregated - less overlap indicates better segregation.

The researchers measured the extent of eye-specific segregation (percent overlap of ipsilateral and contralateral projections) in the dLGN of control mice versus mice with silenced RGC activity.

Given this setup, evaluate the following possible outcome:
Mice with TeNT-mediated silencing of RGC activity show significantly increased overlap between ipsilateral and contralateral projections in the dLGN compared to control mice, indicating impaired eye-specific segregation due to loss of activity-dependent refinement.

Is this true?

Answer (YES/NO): YES